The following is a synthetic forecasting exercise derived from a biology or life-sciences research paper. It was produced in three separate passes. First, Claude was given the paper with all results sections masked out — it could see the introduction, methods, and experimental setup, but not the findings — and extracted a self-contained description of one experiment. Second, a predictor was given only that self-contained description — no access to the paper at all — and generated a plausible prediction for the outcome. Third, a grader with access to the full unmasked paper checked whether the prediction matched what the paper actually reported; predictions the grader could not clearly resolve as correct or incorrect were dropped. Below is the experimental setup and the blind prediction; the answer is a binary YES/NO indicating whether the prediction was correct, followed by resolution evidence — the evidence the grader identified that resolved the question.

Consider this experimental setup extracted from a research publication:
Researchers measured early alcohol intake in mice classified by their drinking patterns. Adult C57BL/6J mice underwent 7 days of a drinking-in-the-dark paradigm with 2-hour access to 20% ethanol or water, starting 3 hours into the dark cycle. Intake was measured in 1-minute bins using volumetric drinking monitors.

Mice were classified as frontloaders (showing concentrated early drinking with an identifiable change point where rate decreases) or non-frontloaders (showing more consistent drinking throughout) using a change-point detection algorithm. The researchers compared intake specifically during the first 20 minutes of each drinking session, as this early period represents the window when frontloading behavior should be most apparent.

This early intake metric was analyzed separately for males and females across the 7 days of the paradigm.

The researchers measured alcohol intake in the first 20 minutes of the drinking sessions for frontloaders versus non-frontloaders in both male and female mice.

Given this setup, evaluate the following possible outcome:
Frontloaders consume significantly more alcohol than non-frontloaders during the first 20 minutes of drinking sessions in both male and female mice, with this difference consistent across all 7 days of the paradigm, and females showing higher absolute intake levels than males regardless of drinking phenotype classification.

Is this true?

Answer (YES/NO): NO